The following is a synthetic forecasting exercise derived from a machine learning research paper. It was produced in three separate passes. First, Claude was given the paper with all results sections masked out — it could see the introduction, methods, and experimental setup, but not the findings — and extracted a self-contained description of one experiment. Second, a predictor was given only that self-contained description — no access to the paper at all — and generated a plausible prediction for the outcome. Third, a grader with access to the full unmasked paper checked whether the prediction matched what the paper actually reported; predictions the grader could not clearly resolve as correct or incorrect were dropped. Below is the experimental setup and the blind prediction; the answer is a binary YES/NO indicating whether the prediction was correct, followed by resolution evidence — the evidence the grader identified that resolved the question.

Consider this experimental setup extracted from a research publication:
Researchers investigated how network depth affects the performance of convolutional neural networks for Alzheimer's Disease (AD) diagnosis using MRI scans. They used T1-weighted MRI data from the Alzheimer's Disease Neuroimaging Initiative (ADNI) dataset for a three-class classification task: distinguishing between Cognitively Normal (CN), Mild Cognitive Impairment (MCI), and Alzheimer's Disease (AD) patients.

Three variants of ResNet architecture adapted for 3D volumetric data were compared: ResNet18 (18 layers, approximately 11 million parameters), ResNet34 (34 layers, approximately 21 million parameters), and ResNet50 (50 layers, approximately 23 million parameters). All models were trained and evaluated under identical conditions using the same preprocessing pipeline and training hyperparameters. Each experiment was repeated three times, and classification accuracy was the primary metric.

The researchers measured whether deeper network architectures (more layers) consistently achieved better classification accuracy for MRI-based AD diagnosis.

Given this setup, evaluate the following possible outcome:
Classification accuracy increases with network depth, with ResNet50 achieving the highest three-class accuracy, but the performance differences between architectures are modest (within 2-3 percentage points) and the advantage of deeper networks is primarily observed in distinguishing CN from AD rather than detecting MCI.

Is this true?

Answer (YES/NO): NO